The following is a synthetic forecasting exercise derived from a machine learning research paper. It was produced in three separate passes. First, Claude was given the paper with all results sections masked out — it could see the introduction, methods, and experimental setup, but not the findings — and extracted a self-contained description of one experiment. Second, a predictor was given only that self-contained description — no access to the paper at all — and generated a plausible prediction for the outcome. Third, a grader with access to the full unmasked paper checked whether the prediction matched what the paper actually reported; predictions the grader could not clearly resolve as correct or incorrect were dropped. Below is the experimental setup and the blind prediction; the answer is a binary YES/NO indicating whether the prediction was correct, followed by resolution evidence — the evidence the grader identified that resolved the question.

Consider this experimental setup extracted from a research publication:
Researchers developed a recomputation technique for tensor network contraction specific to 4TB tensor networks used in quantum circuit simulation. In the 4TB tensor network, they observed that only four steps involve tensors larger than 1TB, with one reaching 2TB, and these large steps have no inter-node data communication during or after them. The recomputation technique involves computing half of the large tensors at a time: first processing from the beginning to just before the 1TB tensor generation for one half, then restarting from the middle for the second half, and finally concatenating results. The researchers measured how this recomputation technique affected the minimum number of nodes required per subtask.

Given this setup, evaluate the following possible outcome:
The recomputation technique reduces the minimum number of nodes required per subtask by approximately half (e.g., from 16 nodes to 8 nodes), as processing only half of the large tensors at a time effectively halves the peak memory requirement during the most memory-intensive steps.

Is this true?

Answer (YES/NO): YES